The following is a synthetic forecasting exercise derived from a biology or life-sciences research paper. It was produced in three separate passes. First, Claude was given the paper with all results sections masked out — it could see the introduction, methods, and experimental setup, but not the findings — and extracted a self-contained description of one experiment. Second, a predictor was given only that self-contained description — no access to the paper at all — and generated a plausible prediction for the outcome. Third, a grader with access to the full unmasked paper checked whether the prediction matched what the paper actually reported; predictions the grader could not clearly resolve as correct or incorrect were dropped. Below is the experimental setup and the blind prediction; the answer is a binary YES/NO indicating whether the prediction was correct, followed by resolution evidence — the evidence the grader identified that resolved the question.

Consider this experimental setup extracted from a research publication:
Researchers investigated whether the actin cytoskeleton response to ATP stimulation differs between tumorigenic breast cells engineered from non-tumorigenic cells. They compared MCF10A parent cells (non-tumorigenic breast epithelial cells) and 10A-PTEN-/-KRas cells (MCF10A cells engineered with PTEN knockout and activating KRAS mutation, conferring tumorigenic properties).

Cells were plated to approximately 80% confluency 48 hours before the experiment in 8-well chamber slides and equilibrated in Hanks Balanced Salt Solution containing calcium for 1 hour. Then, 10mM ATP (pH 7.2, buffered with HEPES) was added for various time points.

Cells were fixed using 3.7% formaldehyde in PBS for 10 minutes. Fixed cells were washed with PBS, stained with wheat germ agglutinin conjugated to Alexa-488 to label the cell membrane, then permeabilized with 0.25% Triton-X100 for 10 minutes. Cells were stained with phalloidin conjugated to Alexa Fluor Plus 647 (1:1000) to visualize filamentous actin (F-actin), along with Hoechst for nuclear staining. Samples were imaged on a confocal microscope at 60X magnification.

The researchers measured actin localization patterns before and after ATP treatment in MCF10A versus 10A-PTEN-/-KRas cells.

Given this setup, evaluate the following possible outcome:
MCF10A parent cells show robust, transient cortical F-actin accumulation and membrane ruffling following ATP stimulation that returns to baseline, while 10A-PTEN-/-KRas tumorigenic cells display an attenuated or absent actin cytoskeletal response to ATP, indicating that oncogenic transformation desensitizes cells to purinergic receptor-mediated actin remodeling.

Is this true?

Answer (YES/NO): YES